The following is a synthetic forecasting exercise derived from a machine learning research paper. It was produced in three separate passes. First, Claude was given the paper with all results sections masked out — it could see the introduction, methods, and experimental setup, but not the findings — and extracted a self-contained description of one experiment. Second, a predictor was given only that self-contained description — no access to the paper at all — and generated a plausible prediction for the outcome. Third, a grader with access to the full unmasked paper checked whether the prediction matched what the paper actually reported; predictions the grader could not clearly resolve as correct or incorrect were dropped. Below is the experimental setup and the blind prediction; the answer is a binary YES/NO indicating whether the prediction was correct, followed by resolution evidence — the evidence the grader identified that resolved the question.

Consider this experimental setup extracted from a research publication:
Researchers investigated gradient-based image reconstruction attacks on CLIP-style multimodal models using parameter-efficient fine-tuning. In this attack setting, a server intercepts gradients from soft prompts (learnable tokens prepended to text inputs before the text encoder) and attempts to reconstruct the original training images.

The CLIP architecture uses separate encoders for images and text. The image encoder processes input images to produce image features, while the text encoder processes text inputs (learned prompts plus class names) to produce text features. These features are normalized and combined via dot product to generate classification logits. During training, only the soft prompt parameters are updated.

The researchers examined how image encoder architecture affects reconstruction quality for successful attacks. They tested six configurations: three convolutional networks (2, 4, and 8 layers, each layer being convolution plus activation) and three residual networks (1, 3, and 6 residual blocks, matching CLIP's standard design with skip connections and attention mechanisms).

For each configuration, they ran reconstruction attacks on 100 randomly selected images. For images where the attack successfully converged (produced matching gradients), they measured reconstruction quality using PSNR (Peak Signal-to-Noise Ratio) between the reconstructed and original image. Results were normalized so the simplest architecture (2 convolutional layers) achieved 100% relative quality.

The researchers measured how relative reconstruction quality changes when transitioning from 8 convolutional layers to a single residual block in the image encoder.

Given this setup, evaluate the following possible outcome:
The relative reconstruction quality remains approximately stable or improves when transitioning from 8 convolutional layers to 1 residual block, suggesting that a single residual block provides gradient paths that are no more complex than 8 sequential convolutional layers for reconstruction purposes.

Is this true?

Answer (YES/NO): NO